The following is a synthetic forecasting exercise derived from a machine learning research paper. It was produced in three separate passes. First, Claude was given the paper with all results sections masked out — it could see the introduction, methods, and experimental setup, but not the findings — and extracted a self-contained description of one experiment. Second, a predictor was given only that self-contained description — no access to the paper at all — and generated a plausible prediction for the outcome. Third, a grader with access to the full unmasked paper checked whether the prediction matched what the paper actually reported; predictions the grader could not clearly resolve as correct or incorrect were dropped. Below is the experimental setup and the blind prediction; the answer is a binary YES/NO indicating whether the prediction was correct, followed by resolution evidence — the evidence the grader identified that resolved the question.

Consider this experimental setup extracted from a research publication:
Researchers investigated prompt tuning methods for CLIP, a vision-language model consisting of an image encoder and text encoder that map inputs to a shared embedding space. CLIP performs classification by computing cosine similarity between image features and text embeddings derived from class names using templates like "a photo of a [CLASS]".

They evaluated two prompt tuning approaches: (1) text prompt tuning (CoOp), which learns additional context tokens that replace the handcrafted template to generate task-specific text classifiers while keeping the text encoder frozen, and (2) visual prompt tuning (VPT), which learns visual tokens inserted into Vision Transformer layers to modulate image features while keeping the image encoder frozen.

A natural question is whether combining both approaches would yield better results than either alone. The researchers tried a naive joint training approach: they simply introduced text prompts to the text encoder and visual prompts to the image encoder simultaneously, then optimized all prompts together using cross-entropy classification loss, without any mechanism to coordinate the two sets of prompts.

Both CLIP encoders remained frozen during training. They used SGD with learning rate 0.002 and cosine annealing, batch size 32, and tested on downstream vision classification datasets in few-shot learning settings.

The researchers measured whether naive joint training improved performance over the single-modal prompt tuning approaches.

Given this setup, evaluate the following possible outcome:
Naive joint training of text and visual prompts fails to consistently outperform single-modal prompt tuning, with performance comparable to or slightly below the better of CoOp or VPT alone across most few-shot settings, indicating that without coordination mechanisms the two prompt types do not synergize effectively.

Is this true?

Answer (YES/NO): YES